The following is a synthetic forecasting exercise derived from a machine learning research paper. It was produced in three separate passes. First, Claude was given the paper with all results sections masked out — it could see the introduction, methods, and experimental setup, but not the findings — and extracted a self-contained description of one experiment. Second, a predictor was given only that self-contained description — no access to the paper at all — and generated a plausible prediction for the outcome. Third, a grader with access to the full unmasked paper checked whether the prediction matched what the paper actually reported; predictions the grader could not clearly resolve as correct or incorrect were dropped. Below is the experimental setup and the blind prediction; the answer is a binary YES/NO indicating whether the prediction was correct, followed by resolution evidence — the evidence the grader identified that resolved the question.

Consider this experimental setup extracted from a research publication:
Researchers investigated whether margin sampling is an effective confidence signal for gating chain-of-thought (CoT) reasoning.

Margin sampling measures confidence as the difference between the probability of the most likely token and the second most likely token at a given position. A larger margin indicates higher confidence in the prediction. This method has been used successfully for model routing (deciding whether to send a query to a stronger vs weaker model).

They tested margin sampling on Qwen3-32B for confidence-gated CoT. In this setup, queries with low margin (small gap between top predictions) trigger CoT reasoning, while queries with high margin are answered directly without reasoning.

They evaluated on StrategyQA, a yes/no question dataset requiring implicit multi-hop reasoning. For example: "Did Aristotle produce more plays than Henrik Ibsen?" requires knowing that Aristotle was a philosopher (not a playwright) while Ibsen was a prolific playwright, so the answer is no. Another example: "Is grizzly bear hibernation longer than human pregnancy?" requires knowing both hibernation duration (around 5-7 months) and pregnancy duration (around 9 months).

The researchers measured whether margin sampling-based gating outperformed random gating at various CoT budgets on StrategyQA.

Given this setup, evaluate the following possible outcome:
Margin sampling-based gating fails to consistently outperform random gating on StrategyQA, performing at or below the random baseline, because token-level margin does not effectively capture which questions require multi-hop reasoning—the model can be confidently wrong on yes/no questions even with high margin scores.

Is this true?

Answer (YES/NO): NO